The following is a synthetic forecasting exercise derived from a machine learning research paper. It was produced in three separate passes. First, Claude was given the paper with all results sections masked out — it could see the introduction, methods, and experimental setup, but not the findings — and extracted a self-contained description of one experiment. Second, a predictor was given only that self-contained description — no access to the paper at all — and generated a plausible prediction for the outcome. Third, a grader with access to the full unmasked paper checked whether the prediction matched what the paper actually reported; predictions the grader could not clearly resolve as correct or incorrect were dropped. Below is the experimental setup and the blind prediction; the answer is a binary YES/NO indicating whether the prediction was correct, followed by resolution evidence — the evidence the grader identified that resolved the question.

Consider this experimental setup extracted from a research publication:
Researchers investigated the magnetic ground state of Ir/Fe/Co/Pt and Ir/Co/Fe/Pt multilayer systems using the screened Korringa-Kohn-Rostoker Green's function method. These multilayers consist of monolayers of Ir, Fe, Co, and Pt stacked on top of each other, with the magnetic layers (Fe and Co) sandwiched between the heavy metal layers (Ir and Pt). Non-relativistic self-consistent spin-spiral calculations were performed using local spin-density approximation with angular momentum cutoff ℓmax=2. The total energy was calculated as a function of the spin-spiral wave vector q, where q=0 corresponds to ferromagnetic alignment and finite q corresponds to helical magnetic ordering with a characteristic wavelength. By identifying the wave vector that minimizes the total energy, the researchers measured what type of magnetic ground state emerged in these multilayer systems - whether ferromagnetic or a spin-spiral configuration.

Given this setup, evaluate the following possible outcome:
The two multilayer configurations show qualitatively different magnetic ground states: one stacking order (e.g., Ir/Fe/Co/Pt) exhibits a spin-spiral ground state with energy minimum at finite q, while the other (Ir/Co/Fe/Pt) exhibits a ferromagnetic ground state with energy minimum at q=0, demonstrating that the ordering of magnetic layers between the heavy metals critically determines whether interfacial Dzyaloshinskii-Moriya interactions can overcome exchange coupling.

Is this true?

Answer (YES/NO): NO